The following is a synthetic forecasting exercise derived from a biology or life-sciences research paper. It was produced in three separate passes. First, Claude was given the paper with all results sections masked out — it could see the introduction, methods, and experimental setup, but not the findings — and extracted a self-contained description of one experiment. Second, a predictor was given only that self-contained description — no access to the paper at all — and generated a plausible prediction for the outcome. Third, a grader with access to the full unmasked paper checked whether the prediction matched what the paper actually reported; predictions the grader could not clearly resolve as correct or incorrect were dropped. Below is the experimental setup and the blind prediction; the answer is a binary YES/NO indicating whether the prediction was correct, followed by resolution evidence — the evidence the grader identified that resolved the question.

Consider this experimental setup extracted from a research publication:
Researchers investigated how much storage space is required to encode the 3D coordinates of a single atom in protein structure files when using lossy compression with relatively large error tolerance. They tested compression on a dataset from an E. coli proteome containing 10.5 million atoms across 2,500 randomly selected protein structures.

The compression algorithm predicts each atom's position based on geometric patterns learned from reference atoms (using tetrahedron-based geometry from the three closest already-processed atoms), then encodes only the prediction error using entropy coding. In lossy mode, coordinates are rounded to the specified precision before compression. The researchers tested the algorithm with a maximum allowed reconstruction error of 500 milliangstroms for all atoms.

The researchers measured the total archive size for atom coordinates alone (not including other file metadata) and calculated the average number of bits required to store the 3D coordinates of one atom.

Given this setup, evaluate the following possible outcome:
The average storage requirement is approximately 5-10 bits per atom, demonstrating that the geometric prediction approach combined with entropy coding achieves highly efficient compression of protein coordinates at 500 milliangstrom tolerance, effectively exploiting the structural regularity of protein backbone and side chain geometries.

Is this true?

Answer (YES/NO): YES